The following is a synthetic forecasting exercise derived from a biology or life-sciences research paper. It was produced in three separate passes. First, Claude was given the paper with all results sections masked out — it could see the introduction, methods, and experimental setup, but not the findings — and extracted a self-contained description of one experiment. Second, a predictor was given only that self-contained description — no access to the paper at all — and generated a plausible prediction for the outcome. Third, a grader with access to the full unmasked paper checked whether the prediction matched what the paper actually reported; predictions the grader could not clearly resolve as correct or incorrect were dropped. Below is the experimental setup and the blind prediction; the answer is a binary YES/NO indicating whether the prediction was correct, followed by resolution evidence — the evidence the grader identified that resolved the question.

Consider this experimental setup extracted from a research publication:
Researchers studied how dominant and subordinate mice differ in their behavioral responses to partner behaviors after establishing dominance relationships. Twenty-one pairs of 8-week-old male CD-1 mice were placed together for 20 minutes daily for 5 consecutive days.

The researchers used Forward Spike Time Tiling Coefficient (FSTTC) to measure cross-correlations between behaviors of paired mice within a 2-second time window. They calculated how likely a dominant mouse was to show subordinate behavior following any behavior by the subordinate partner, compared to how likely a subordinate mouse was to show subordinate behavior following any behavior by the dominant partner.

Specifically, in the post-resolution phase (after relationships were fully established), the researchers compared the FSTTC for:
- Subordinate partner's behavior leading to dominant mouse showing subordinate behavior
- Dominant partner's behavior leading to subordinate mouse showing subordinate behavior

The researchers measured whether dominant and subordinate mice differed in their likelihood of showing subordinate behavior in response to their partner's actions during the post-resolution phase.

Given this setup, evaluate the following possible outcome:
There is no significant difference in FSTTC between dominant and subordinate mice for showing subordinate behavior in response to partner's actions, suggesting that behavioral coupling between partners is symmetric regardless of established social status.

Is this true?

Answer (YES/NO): NO